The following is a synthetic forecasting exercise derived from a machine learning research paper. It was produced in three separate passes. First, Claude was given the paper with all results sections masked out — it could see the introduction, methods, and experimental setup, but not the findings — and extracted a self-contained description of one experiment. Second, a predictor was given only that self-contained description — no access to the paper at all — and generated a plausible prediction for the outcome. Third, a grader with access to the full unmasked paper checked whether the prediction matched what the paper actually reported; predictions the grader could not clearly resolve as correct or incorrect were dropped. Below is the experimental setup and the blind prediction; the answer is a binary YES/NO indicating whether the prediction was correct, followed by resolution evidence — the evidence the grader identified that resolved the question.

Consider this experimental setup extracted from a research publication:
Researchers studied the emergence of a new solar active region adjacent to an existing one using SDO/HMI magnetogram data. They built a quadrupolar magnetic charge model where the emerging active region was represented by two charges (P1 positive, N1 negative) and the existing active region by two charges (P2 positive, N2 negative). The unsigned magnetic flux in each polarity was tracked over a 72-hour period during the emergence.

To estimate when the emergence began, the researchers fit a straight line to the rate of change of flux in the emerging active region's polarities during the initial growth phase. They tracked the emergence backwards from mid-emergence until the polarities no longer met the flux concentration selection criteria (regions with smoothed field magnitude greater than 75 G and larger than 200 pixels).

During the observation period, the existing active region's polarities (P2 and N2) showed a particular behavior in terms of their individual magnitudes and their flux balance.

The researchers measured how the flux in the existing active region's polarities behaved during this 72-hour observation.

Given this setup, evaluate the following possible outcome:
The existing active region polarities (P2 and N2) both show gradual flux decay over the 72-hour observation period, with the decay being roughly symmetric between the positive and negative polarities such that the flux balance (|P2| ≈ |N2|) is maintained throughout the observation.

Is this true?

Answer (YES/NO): NO